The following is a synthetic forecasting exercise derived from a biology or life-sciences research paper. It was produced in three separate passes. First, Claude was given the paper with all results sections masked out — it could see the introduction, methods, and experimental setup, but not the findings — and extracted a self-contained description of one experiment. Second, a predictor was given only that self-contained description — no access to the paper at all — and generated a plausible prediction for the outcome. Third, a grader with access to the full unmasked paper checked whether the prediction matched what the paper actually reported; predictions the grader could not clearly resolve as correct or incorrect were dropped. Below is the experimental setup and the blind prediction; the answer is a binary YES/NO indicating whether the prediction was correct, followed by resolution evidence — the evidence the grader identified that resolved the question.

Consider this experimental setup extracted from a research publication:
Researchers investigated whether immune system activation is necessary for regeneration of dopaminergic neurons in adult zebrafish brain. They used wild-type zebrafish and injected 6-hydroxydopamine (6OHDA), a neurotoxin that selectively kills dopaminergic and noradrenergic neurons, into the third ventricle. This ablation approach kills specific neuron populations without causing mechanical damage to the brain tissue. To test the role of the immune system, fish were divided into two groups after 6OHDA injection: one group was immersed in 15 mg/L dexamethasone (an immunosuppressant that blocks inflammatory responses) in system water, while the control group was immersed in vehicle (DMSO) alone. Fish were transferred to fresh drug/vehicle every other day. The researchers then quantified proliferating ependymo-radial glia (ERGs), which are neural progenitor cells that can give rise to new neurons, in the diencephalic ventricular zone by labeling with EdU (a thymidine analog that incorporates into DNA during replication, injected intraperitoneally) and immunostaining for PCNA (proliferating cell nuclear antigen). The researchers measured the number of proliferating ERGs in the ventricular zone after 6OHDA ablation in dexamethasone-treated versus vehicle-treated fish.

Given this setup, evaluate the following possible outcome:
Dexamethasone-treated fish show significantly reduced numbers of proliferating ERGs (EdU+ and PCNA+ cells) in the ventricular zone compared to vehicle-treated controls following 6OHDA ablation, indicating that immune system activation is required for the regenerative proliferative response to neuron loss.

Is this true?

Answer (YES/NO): YES